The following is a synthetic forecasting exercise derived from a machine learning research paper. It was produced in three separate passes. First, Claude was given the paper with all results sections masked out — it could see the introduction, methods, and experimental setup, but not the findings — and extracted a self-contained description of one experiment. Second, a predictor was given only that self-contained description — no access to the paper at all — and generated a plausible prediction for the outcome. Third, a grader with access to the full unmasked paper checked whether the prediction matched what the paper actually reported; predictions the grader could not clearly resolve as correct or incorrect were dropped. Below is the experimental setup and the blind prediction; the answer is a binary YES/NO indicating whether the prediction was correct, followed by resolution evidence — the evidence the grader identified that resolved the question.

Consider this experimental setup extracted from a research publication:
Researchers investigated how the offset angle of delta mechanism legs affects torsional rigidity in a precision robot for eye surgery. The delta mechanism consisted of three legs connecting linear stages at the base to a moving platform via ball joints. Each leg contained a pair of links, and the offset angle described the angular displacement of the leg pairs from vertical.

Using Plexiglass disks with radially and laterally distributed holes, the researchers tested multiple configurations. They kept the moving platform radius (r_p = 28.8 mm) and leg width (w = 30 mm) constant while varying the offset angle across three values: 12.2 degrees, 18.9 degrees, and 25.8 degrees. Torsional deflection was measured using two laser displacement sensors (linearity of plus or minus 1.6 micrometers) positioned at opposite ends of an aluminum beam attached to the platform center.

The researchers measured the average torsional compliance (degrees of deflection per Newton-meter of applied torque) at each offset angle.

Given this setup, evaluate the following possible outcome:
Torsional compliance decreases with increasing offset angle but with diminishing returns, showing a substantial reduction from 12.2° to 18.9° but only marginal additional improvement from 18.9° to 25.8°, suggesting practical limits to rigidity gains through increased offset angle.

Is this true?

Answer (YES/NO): NO